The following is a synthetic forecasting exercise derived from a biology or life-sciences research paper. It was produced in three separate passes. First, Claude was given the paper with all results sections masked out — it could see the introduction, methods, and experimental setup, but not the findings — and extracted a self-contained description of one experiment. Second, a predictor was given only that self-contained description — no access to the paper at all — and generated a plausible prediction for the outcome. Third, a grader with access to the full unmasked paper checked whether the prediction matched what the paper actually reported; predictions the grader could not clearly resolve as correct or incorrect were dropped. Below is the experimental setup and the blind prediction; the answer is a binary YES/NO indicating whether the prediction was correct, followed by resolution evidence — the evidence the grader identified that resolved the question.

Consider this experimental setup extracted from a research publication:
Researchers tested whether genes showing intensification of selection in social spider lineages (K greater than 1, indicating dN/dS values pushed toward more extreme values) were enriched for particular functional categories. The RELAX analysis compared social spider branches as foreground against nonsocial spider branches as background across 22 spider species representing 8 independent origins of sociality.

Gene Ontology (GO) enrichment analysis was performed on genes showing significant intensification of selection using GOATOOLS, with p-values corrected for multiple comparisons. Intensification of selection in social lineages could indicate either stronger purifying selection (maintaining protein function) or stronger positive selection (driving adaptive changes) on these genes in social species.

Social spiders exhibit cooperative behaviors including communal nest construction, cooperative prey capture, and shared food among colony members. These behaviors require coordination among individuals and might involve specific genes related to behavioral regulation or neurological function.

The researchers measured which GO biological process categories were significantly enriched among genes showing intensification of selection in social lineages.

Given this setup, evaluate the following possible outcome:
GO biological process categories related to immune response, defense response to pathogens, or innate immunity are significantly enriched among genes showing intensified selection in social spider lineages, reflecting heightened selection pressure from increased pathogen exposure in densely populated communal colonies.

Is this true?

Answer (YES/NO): YES